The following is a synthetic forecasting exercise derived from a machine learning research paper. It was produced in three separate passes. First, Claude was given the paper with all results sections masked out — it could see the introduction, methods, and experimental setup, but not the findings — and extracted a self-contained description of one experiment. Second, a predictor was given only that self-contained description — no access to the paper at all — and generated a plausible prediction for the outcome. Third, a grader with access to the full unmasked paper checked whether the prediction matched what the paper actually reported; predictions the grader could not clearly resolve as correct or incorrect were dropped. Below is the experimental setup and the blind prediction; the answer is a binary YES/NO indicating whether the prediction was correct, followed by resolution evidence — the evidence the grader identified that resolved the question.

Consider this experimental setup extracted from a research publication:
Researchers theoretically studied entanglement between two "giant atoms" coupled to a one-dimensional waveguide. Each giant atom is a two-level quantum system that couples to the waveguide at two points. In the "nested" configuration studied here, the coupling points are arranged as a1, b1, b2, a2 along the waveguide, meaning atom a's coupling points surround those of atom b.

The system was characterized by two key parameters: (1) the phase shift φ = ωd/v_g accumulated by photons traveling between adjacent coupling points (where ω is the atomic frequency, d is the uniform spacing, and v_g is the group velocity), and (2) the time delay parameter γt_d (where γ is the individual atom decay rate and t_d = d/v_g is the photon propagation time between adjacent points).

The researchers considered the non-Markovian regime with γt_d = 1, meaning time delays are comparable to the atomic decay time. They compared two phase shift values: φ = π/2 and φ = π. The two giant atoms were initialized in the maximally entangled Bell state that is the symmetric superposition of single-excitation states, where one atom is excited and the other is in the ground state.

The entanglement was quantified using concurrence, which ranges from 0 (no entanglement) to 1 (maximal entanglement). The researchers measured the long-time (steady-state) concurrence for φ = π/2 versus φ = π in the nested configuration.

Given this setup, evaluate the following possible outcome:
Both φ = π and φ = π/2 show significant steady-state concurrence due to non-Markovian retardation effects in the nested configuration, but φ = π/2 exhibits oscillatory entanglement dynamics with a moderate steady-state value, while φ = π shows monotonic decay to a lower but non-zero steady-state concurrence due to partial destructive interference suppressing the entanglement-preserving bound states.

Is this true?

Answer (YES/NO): NO